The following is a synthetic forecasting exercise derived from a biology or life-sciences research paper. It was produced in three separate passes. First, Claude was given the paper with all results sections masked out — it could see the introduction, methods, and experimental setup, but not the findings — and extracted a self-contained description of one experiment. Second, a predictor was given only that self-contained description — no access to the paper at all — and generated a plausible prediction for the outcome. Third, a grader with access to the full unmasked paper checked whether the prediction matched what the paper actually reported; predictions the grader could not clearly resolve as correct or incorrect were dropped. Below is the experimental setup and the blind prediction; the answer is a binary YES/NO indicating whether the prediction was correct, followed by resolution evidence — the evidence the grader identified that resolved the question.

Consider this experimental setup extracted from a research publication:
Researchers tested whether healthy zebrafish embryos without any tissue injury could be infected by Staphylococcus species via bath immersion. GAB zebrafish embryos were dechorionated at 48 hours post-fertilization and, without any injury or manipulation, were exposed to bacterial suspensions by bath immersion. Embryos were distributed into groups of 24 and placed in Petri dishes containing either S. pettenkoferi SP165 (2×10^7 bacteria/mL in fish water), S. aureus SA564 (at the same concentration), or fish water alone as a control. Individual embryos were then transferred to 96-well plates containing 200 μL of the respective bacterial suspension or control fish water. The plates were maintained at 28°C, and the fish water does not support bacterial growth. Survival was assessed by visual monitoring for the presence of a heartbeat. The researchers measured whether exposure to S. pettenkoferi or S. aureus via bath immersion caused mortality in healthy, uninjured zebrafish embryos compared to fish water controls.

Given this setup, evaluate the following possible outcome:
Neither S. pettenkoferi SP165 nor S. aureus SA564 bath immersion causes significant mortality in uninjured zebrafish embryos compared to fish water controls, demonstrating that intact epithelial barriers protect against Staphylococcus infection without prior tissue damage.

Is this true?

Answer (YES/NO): NO